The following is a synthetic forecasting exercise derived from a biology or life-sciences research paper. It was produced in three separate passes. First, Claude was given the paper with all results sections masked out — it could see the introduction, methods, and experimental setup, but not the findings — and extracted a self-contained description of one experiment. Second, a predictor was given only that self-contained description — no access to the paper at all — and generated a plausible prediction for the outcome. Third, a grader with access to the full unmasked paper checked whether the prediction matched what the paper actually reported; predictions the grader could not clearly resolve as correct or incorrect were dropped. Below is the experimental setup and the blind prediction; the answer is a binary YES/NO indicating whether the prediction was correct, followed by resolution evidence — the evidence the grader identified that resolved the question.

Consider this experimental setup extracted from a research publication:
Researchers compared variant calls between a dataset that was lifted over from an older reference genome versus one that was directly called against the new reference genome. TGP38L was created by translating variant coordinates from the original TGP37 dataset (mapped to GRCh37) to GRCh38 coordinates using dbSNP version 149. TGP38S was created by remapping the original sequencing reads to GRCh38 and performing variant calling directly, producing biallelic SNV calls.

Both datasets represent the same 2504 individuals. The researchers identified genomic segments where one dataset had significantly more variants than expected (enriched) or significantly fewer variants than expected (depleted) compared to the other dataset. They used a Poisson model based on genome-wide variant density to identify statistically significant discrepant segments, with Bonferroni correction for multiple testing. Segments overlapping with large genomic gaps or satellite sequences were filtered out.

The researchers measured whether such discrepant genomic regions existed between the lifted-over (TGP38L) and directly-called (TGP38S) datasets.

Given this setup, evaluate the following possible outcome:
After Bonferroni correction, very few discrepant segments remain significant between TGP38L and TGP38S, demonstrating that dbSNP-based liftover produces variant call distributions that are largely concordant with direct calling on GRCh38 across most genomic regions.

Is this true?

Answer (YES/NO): NO